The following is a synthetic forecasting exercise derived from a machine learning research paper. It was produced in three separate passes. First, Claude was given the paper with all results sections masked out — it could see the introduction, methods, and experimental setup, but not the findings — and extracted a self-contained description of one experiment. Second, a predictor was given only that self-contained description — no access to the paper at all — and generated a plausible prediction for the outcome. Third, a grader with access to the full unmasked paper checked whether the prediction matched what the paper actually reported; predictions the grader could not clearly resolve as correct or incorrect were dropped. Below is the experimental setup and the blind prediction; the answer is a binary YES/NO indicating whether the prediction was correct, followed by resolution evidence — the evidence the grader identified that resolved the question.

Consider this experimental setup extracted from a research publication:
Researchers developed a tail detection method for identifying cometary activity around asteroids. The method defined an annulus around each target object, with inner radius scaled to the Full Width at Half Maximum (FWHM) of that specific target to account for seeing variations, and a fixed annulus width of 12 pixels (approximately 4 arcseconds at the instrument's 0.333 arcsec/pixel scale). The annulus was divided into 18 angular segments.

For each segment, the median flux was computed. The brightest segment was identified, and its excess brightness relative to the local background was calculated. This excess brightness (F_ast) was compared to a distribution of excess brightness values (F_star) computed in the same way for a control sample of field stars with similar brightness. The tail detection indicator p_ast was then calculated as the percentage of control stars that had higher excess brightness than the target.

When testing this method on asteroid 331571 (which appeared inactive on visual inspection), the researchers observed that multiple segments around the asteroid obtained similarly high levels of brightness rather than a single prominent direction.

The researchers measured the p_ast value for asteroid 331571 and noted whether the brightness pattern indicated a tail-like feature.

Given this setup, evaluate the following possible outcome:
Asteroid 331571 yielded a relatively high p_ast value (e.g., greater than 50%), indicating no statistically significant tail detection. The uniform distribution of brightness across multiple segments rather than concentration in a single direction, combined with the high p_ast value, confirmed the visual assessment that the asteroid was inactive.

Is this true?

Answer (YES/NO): NO